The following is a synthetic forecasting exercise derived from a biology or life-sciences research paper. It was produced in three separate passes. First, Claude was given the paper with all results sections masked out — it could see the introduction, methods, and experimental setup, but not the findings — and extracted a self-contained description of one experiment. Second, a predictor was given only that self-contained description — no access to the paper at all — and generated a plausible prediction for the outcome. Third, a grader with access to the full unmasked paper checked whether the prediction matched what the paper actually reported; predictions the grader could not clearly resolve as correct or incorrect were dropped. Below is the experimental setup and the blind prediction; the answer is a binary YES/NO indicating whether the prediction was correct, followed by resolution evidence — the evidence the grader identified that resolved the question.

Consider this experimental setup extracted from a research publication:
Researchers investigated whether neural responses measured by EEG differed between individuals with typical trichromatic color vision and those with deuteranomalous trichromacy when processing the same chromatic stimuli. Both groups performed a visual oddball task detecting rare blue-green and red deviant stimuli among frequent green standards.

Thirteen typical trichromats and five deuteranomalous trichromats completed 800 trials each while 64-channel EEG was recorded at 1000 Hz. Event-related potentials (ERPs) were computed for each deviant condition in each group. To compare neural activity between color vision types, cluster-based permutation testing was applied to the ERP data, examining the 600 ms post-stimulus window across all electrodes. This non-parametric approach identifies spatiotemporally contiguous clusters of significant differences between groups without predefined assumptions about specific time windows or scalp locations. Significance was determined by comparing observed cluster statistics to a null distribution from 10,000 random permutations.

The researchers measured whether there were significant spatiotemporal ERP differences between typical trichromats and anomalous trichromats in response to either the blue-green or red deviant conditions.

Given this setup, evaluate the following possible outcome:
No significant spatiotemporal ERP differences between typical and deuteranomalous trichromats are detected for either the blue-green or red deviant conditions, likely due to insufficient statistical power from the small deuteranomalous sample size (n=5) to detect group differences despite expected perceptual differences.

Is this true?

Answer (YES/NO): YES